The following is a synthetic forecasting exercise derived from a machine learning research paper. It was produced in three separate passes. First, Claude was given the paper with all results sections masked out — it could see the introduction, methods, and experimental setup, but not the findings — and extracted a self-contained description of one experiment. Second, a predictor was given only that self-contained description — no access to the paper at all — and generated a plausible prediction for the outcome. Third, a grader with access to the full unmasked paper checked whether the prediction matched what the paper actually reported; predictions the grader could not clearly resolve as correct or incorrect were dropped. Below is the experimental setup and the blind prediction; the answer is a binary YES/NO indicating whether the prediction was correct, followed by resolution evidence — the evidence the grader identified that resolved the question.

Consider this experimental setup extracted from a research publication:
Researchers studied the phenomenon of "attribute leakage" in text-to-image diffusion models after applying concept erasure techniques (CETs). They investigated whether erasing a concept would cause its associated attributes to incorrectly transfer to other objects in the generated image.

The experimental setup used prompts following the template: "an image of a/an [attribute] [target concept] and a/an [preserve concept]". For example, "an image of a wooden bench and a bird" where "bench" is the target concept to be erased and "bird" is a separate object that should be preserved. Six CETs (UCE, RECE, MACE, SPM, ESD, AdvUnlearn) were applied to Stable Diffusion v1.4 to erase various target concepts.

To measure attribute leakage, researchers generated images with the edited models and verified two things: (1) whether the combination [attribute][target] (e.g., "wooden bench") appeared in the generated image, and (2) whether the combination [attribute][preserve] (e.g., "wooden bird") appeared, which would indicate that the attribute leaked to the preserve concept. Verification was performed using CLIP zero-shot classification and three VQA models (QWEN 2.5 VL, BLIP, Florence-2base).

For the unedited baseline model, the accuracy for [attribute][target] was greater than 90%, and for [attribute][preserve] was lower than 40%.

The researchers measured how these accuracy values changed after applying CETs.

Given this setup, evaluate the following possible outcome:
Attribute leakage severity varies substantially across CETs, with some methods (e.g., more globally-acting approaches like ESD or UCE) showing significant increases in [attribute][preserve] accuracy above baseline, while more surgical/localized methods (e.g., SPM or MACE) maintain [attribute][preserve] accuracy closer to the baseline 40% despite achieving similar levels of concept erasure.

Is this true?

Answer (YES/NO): NO